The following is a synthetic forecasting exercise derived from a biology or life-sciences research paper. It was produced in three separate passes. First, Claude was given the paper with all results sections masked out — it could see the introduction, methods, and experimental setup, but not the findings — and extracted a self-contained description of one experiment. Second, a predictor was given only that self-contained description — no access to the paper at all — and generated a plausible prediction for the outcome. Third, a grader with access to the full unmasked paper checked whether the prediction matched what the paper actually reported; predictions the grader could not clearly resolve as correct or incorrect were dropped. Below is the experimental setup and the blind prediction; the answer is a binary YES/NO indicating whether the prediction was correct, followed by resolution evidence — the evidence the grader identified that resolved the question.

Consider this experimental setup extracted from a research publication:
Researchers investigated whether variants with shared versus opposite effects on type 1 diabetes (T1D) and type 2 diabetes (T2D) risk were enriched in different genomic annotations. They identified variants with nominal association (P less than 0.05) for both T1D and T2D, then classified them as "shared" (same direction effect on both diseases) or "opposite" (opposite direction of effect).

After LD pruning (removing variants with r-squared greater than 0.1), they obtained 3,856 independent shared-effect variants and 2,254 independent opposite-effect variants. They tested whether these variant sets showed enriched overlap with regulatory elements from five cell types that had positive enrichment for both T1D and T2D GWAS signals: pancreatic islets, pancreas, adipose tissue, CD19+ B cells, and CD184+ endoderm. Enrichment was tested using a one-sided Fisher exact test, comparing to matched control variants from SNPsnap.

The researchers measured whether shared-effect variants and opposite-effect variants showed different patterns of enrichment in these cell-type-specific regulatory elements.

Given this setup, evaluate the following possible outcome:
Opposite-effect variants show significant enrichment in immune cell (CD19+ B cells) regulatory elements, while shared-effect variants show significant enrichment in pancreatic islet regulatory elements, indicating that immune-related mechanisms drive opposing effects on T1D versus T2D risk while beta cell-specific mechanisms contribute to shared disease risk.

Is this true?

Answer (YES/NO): NO